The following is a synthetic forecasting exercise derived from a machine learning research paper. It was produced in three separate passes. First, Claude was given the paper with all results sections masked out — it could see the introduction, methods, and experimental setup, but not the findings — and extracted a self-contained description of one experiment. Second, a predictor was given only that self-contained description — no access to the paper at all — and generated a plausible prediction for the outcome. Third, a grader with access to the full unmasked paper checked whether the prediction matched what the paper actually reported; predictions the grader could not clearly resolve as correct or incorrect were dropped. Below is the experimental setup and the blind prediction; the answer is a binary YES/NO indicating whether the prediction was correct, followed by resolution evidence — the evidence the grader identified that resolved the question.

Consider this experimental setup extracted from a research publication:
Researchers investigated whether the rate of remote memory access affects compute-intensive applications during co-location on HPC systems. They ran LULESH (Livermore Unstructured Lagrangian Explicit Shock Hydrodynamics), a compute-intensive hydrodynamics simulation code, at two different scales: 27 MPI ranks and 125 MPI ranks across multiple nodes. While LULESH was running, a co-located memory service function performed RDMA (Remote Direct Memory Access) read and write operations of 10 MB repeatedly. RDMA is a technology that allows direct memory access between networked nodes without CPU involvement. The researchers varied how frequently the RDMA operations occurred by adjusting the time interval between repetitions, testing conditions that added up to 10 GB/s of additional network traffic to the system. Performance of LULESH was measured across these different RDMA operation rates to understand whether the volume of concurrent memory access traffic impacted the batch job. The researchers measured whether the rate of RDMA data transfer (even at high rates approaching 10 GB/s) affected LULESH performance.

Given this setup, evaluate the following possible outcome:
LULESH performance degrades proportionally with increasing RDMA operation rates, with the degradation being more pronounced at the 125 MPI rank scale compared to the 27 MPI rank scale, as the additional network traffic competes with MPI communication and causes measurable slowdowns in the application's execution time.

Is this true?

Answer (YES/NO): NO